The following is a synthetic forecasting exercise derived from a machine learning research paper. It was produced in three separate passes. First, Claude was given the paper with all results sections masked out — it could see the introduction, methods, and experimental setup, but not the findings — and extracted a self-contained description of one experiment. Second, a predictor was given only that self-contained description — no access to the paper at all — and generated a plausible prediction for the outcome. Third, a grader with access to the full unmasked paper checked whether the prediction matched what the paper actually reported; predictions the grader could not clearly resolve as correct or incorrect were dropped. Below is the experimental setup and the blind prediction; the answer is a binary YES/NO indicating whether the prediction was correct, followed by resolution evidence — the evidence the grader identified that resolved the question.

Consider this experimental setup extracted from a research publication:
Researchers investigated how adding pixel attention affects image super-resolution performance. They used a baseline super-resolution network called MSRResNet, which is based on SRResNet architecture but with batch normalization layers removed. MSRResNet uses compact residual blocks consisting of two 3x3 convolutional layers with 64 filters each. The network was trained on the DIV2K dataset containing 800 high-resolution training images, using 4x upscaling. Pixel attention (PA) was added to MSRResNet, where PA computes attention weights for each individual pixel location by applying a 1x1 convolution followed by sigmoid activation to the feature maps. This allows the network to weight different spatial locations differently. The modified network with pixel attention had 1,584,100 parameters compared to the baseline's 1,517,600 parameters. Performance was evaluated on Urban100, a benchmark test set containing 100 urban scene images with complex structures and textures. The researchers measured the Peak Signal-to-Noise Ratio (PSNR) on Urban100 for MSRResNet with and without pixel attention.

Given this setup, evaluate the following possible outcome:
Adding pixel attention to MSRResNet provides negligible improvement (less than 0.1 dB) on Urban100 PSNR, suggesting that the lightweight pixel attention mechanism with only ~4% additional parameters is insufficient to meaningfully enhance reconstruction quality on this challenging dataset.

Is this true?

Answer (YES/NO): NO